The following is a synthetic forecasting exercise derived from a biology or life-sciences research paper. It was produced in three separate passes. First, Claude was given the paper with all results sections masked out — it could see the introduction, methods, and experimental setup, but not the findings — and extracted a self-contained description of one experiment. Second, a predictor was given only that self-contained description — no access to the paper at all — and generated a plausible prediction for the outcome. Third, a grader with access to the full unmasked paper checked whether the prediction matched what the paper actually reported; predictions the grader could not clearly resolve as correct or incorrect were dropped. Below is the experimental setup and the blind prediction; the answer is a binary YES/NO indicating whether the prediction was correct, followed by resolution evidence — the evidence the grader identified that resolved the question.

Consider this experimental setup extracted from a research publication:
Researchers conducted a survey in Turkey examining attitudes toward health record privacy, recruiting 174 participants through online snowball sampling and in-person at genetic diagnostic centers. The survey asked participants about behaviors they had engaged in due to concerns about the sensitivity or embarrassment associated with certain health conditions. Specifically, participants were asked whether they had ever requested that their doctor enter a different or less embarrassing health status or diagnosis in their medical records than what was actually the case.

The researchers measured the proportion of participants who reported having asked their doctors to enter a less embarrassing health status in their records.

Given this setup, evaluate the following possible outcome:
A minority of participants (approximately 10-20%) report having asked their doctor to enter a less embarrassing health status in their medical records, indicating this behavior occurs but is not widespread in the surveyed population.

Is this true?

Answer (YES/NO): NO